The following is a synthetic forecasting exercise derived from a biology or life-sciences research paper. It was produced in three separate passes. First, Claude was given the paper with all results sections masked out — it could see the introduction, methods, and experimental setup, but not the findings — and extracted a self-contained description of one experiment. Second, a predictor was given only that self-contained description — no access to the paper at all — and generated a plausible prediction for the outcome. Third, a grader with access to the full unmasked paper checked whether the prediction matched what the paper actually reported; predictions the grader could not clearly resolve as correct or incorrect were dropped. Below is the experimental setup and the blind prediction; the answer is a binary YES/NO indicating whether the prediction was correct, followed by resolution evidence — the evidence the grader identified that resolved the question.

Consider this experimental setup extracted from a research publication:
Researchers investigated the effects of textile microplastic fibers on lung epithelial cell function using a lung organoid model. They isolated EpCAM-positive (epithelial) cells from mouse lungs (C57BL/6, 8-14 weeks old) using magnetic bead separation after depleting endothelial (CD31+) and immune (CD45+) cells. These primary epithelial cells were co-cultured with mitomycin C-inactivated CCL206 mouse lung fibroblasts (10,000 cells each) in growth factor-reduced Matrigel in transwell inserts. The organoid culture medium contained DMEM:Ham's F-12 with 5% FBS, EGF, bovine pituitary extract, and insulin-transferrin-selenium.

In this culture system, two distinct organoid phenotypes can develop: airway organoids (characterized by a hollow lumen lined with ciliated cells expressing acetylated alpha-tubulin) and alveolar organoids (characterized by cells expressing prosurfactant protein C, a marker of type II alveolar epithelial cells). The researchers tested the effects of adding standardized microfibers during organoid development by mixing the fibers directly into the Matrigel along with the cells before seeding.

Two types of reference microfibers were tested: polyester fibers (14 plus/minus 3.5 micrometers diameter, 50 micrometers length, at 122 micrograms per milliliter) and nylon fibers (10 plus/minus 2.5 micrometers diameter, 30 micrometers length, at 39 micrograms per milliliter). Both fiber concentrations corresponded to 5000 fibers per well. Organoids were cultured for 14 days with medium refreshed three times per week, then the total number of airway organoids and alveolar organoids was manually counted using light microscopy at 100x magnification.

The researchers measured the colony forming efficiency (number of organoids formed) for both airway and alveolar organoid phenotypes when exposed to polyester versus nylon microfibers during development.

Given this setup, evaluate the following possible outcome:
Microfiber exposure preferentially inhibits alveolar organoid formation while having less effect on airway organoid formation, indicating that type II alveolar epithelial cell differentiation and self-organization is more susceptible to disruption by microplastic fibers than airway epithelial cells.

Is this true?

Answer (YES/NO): NO